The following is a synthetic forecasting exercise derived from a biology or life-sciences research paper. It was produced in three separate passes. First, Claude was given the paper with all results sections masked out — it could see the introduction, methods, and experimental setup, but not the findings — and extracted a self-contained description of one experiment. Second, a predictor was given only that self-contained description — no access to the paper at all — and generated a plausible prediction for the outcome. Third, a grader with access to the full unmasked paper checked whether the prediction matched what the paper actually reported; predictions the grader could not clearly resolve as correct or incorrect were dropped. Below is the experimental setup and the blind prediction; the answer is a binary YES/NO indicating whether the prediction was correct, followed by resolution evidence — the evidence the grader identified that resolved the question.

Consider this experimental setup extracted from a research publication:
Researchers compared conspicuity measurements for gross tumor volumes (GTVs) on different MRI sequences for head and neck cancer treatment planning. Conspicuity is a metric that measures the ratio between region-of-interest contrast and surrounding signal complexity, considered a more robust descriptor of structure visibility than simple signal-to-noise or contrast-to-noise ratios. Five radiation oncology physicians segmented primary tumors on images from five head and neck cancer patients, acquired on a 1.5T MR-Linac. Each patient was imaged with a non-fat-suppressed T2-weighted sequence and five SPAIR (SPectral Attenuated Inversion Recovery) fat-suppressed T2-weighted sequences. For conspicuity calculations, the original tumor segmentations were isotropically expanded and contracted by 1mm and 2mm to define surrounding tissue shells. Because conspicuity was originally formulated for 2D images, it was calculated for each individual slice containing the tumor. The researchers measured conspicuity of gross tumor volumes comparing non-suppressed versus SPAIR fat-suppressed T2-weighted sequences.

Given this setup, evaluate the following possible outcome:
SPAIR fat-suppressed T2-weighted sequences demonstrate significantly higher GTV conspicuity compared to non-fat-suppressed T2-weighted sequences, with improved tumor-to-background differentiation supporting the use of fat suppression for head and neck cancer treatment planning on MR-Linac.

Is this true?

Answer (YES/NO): YES